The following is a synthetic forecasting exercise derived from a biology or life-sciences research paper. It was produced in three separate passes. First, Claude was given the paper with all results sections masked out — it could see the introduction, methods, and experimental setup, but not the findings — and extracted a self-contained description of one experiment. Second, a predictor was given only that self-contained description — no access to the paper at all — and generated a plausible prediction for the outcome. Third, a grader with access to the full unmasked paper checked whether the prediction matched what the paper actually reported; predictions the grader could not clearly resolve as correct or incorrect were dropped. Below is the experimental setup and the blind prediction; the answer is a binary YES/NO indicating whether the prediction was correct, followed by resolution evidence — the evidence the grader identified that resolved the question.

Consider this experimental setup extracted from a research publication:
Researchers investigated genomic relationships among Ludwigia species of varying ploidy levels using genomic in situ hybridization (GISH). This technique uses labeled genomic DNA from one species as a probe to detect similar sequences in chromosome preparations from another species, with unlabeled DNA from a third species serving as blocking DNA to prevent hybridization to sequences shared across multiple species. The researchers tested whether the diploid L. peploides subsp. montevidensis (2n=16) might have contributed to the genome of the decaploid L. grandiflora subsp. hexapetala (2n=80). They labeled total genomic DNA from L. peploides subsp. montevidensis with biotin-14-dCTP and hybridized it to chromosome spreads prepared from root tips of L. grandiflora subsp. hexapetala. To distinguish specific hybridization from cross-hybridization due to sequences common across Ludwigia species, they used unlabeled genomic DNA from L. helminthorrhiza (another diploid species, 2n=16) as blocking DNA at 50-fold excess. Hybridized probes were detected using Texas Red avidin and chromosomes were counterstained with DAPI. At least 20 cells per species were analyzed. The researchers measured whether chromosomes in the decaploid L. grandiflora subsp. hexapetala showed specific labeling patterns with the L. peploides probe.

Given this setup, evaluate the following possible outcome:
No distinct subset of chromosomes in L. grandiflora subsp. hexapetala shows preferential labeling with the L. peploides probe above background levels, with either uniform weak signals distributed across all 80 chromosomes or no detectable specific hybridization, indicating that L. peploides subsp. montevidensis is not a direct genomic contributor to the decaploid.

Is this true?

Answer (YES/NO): NO